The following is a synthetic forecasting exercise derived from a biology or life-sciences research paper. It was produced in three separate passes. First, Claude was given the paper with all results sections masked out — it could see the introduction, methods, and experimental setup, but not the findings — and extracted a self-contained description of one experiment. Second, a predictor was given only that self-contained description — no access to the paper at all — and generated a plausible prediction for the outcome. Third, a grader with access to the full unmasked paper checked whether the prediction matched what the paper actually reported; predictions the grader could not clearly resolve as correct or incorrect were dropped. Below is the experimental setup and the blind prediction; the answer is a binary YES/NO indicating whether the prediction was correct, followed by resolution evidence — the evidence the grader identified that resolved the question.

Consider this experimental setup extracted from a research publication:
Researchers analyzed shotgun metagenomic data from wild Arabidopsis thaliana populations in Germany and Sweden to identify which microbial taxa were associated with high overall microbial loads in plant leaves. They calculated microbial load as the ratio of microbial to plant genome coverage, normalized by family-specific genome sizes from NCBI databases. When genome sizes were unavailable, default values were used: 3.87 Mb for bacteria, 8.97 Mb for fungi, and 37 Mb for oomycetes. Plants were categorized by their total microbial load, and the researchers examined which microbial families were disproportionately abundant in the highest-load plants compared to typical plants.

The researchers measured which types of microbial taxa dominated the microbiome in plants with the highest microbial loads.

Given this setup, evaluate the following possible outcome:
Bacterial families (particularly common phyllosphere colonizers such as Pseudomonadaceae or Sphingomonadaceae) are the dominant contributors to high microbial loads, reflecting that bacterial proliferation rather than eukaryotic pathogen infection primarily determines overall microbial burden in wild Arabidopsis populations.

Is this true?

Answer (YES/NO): NO